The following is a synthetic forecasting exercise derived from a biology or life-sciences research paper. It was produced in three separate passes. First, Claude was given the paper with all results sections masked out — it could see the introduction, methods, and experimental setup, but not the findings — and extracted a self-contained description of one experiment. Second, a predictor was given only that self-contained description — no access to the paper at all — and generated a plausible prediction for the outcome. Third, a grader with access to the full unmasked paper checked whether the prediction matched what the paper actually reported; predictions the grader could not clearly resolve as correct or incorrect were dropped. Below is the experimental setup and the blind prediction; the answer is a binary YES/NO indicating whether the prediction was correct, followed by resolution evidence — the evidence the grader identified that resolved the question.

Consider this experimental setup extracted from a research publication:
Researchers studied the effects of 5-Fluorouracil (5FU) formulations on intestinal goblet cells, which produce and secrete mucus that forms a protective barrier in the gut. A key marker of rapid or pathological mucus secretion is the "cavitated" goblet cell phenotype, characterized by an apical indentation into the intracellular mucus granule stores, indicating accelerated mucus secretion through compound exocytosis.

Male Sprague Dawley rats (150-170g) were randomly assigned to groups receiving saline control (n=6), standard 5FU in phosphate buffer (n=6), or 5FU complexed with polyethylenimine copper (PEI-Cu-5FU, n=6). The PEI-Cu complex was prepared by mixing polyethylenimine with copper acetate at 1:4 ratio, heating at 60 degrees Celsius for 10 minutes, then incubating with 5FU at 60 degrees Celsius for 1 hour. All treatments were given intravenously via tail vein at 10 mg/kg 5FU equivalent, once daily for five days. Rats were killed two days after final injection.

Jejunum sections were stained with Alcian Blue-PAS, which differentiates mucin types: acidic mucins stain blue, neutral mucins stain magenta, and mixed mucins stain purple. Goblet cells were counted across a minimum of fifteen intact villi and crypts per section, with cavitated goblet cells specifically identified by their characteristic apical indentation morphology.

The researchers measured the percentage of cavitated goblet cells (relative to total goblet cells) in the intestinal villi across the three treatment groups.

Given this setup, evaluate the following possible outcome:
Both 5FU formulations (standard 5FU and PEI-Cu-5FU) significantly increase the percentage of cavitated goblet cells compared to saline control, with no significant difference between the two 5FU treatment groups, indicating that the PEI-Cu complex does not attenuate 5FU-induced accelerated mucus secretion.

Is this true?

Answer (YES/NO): NO